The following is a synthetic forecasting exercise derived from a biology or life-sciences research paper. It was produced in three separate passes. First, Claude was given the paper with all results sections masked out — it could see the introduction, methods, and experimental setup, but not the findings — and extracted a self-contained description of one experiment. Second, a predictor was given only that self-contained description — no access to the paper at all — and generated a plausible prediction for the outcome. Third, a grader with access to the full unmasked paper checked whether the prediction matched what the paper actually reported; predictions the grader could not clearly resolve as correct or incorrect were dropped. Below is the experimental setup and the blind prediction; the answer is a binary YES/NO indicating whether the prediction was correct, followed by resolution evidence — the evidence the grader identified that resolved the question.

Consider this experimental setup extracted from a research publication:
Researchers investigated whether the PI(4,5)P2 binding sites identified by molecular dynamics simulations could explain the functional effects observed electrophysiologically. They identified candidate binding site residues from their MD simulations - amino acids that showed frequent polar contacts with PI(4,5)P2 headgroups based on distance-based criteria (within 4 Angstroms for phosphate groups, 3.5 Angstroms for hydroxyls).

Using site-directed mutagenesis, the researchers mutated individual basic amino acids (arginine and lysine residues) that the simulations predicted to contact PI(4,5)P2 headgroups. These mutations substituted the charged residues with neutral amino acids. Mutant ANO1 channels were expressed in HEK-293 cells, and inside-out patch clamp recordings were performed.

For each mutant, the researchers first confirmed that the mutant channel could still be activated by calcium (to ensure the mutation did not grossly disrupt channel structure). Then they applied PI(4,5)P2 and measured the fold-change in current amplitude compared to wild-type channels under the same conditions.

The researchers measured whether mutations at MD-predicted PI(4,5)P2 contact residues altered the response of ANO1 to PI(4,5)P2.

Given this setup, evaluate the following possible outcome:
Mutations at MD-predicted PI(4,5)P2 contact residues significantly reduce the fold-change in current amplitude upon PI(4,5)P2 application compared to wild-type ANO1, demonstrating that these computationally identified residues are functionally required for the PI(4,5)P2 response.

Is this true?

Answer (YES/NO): YES